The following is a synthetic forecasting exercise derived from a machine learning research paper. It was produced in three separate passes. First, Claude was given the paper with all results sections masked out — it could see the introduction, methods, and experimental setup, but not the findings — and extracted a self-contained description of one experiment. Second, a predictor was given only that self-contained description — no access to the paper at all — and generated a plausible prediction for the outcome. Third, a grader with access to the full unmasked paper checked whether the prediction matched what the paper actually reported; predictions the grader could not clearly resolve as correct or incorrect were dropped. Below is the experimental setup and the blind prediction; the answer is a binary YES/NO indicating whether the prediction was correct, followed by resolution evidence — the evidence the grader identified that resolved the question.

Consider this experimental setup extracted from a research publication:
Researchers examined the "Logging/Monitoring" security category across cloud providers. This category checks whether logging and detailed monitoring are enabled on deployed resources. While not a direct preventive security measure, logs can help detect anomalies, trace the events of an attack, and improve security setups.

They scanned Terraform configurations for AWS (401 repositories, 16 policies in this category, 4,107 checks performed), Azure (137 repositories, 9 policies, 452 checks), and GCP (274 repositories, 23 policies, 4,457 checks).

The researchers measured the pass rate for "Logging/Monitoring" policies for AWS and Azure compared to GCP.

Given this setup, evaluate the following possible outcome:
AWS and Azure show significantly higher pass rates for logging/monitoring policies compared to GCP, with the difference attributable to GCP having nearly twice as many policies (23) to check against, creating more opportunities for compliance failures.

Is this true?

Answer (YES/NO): NO